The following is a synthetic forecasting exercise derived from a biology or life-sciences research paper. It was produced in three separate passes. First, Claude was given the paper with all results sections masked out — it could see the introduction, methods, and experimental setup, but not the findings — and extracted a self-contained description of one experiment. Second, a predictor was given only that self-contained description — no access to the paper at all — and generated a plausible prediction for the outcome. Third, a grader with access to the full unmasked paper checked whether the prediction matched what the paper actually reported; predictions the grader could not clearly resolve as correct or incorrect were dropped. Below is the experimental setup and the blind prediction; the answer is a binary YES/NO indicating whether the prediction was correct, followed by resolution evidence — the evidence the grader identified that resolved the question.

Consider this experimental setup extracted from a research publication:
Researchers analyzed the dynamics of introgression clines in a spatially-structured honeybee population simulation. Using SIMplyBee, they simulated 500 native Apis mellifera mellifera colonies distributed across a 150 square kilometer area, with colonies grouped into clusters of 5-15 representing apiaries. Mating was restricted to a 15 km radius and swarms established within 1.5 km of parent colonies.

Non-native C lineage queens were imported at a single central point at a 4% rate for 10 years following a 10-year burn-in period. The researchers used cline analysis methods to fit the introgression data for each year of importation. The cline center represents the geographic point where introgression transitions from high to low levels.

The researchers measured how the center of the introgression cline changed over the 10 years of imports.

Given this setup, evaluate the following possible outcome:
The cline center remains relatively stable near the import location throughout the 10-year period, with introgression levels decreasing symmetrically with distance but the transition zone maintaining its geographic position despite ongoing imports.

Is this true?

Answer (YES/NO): NO